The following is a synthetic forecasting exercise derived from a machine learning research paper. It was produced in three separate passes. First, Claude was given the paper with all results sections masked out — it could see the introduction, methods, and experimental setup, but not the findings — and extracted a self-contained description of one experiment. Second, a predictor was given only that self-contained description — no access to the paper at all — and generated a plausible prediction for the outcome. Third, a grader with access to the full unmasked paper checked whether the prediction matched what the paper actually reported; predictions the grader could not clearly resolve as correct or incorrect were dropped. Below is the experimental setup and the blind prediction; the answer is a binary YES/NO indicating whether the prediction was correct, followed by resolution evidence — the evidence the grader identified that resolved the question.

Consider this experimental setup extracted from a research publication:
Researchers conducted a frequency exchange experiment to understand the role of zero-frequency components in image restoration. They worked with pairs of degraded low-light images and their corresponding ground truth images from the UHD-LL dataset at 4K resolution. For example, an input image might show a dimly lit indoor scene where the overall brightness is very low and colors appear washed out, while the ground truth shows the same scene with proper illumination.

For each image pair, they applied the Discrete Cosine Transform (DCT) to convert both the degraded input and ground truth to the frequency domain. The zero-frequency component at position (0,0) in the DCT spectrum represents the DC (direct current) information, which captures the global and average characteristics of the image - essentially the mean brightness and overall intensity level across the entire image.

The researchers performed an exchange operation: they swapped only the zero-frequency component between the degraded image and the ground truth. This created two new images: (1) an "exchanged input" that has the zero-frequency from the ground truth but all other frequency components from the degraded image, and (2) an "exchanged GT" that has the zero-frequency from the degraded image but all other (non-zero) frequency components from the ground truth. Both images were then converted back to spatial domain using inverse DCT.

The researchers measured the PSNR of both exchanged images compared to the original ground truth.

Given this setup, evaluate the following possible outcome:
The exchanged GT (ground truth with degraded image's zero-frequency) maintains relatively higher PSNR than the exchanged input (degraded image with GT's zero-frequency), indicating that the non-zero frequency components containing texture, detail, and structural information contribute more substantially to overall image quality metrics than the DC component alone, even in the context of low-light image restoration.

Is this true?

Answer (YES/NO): NO